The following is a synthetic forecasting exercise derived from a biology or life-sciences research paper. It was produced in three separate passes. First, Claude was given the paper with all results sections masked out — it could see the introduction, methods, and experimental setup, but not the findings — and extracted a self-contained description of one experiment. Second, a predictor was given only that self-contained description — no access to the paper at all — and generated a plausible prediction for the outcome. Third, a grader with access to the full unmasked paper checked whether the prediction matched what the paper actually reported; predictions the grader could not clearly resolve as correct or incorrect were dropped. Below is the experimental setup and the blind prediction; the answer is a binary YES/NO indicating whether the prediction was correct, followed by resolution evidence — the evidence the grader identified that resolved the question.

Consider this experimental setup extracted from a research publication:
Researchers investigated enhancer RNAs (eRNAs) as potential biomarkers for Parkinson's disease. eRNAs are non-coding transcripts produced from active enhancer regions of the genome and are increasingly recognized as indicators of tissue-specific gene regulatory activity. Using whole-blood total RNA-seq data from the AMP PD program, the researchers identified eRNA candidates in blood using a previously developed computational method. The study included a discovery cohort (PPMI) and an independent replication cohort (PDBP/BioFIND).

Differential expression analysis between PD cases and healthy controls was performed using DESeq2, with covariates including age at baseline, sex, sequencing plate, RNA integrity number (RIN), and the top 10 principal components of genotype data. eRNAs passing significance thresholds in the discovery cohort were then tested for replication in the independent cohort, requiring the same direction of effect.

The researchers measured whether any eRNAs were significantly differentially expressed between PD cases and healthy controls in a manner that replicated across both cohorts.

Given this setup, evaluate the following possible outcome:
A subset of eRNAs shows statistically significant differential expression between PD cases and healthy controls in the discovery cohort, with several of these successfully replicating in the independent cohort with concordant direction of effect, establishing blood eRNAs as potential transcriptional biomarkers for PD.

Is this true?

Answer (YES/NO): YES